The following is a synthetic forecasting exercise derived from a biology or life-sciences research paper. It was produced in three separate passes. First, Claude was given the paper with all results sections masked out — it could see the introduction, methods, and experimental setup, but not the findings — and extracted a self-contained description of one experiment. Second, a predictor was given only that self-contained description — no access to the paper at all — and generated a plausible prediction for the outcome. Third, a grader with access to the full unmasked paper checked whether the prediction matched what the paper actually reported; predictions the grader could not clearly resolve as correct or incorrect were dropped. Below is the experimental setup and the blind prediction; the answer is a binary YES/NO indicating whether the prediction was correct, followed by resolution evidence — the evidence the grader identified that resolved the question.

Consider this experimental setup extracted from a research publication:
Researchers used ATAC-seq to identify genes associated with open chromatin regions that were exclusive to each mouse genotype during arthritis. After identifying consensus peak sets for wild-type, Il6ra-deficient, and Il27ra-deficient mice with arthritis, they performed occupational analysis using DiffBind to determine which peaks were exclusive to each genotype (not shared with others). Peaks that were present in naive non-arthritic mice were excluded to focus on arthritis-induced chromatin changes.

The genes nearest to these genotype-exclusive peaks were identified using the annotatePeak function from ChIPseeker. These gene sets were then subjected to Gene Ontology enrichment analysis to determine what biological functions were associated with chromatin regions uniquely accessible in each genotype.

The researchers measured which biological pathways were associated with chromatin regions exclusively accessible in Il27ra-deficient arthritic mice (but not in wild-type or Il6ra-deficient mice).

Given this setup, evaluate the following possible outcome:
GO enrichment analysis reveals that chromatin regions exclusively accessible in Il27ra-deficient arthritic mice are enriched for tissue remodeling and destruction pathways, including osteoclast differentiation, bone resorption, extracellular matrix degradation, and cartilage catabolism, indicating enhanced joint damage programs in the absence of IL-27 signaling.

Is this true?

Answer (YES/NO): NO